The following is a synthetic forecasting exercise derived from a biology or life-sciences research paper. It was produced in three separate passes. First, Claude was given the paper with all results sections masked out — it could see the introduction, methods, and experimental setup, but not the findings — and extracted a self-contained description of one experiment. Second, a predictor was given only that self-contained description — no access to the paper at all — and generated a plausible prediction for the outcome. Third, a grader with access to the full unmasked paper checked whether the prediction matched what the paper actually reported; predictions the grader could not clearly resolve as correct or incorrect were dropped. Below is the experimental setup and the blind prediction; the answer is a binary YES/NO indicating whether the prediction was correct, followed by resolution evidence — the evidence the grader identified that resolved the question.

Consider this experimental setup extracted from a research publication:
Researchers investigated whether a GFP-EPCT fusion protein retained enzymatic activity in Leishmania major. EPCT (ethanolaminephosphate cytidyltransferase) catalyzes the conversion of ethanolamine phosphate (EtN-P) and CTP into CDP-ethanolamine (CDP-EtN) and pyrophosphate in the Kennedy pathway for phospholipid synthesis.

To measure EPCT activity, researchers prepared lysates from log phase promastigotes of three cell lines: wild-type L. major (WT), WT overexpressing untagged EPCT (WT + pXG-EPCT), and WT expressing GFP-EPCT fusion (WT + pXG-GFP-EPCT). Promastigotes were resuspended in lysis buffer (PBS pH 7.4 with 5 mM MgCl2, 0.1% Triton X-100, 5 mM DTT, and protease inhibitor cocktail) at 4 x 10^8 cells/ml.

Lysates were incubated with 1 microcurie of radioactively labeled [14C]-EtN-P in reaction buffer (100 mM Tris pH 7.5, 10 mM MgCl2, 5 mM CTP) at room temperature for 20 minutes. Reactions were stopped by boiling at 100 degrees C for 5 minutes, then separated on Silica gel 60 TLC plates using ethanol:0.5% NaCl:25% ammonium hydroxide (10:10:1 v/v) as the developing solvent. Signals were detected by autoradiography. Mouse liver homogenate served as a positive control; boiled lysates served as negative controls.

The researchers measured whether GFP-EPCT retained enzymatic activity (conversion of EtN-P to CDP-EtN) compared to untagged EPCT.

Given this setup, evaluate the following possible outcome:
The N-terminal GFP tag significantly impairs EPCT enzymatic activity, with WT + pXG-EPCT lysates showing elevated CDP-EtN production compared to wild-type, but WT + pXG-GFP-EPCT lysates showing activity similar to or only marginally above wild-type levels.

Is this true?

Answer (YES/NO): NO